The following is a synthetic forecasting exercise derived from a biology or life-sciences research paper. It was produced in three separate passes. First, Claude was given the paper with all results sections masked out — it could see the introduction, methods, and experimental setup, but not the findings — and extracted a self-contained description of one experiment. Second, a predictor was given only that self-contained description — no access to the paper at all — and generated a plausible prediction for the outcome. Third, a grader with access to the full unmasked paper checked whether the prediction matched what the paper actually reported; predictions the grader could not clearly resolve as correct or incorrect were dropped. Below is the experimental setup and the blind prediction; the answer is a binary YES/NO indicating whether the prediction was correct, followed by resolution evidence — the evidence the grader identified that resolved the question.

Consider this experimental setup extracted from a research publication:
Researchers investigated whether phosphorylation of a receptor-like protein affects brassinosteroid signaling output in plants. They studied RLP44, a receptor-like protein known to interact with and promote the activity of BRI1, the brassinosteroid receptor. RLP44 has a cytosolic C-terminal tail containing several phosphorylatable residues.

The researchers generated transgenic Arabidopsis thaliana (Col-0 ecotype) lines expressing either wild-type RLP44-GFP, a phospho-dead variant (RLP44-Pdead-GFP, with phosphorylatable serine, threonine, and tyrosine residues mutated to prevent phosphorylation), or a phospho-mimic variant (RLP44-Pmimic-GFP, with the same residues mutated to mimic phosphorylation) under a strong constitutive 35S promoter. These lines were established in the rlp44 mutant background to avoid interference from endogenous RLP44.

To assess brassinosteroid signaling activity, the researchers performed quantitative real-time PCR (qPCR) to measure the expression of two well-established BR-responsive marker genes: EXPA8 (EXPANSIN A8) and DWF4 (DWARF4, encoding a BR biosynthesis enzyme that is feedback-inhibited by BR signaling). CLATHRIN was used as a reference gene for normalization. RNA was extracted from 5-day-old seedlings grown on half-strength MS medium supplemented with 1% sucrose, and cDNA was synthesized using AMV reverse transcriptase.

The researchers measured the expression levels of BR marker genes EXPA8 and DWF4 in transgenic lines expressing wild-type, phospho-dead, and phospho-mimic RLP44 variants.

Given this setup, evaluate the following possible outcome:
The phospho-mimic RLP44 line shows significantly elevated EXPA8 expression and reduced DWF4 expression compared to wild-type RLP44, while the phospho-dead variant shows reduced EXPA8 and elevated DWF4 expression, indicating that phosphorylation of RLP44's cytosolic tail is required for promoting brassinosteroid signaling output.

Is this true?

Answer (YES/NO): NO